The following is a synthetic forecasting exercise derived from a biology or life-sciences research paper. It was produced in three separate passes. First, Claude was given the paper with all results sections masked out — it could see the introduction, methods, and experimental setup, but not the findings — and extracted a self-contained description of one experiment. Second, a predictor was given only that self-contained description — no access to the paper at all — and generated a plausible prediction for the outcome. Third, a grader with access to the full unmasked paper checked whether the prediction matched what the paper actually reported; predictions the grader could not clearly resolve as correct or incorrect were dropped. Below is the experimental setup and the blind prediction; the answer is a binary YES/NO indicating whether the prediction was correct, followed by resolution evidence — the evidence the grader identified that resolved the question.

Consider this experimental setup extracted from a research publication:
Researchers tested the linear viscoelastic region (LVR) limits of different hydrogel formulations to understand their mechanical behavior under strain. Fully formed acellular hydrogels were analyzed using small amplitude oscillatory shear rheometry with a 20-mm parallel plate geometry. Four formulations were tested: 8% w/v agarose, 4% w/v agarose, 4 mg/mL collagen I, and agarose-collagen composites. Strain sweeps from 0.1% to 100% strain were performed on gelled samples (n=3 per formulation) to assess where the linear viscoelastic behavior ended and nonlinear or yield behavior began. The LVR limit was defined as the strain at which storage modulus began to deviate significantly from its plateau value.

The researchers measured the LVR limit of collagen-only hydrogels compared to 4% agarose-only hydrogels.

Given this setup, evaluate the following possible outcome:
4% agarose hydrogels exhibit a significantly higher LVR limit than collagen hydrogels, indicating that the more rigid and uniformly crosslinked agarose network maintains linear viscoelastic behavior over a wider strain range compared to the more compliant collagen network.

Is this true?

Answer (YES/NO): NO